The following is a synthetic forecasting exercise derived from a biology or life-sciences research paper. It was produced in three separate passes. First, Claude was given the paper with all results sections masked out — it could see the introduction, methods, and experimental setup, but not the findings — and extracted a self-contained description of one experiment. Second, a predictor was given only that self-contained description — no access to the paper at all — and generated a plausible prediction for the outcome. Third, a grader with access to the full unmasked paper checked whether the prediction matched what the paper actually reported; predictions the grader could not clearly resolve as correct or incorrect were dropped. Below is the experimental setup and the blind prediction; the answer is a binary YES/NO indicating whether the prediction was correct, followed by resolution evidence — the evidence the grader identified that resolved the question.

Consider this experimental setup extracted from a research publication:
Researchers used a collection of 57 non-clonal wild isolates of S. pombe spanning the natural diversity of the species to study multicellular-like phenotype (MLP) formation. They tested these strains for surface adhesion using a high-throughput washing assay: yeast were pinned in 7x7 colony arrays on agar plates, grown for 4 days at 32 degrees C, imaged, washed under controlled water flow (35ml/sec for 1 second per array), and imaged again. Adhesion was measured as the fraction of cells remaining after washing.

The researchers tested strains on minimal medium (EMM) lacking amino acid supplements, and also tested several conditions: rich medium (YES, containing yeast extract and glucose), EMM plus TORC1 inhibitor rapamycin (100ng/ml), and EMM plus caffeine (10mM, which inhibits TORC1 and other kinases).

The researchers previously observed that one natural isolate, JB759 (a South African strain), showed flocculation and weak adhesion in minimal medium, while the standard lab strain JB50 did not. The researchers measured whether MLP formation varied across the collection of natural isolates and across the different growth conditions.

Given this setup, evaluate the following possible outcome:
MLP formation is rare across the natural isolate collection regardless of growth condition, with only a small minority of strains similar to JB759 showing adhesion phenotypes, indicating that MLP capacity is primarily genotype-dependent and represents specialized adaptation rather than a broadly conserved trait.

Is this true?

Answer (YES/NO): NO